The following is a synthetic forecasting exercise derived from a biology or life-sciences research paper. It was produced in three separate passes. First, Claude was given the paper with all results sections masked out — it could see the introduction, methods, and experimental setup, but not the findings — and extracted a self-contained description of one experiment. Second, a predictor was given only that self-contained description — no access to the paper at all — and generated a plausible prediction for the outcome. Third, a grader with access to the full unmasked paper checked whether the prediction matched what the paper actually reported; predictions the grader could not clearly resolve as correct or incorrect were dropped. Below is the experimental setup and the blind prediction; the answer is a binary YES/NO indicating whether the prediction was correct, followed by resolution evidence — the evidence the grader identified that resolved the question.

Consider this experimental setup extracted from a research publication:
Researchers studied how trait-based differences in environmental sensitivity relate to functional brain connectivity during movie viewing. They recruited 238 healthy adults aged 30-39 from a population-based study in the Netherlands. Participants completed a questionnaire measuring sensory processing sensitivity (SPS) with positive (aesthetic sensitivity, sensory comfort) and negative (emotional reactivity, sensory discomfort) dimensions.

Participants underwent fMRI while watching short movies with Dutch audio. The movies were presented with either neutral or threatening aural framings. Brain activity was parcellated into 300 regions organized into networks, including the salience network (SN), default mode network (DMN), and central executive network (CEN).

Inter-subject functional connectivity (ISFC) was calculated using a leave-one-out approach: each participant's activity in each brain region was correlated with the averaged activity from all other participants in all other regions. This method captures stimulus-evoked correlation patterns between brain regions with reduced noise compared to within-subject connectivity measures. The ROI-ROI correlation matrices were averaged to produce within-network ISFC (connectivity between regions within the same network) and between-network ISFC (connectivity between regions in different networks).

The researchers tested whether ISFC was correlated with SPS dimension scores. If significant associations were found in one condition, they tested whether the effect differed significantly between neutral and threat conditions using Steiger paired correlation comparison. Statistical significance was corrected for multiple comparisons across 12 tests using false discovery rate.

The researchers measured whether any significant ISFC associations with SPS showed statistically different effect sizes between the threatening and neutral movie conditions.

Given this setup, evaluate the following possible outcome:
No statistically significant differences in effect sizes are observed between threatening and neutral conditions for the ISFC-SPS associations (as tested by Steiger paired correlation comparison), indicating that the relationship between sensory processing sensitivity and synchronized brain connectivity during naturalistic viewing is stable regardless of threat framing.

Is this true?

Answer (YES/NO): YES